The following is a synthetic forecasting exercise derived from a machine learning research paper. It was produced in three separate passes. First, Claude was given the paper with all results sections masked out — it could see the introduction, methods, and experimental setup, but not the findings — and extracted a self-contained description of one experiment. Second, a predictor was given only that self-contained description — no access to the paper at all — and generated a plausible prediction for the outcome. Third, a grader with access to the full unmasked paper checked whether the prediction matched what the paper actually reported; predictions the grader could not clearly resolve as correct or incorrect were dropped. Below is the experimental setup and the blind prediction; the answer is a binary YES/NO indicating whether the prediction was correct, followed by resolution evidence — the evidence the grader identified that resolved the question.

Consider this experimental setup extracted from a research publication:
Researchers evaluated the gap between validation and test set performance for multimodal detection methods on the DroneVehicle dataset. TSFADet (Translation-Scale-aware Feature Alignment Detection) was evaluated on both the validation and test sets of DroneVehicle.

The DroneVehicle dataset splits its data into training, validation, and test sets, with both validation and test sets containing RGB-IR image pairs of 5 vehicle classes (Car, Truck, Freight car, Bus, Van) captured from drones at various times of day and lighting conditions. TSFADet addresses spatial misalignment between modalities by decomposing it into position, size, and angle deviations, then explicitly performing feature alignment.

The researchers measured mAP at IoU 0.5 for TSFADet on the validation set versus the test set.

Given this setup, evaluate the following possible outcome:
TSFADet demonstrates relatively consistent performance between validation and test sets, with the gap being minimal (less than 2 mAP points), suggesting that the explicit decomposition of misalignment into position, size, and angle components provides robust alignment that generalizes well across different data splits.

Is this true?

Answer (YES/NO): NO